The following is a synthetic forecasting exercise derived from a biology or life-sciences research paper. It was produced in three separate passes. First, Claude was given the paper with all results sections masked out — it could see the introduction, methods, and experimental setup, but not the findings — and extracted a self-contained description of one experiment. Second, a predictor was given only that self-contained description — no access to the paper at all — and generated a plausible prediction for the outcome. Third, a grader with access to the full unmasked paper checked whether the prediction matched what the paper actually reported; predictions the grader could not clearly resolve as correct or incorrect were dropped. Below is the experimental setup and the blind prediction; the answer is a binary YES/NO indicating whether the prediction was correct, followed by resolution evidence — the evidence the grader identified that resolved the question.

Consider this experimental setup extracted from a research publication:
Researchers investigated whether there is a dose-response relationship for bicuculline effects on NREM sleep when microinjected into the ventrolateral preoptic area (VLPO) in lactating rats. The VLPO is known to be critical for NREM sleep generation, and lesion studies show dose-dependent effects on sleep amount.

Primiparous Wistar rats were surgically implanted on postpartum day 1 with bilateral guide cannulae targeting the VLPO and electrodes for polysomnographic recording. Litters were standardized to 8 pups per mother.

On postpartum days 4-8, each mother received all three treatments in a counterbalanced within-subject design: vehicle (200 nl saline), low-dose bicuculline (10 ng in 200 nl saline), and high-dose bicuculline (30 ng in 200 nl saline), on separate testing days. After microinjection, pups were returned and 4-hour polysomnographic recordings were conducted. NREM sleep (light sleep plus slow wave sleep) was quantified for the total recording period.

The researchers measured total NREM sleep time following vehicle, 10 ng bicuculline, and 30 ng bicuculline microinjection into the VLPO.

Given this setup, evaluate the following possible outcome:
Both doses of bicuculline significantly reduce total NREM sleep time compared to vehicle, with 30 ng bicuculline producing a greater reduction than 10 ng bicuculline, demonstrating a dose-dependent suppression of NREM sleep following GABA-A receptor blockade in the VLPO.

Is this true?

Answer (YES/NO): NO